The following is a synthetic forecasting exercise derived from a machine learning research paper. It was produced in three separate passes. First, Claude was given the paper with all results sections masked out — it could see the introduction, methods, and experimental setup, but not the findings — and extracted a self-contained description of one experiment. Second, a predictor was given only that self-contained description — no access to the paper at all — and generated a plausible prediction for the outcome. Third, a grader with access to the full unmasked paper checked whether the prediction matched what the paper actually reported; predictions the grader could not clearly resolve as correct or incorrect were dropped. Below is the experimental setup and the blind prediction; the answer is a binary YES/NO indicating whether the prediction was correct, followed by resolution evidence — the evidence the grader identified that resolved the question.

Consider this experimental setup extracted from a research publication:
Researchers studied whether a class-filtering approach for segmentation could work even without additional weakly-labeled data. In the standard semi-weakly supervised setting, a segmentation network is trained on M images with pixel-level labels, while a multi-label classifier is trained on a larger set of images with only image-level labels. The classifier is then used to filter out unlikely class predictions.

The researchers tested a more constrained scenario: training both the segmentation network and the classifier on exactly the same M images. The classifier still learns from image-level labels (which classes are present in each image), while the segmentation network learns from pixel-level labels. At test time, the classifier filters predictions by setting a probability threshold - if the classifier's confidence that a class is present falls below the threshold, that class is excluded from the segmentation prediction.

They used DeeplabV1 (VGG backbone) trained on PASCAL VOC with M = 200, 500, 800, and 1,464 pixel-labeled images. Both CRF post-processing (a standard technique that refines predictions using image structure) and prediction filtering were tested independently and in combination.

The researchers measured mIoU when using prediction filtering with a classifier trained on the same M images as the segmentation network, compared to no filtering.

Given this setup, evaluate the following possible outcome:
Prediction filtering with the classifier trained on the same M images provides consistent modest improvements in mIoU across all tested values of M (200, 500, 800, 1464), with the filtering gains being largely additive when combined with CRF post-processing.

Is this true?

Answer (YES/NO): NO